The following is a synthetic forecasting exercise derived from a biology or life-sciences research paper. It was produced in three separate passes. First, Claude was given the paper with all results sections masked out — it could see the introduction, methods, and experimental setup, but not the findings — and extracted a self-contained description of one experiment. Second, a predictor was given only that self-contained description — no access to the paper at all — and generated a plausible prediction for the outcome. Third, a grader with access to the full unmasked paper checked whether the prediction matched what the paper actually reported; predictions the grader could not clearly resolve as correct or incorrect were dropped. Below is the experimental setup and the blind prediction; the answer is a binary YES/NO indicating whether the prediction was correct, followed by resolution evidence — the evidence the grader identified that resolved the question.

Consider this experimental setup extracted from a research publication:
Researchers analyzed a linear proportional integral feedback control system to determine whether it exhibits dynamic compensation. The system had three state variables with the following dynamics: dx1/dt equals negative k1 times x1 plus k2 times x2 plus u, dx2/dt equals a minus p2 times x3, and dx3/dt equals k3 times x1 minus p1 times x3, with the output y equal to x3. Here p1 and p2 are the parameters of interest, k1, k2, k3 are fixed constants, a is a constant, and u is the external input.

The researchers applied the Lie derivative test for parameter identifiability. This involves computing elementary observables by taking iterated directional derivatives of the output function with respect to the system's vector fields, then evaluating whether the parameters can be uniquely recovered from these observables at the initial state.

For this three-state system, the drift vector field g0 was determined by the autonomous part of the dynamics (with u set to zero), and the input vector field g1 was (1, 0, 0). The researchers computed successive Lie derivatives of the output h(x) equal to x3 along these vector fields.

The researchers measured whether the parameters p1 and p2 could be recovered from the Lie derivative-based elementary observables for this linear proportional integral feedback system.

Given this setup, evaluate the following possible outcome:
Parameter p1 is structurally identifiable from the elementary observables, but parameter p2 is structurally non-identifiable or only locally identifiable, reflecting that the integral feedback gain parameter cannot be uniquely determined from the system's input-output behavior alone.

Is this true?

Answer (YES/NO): NO